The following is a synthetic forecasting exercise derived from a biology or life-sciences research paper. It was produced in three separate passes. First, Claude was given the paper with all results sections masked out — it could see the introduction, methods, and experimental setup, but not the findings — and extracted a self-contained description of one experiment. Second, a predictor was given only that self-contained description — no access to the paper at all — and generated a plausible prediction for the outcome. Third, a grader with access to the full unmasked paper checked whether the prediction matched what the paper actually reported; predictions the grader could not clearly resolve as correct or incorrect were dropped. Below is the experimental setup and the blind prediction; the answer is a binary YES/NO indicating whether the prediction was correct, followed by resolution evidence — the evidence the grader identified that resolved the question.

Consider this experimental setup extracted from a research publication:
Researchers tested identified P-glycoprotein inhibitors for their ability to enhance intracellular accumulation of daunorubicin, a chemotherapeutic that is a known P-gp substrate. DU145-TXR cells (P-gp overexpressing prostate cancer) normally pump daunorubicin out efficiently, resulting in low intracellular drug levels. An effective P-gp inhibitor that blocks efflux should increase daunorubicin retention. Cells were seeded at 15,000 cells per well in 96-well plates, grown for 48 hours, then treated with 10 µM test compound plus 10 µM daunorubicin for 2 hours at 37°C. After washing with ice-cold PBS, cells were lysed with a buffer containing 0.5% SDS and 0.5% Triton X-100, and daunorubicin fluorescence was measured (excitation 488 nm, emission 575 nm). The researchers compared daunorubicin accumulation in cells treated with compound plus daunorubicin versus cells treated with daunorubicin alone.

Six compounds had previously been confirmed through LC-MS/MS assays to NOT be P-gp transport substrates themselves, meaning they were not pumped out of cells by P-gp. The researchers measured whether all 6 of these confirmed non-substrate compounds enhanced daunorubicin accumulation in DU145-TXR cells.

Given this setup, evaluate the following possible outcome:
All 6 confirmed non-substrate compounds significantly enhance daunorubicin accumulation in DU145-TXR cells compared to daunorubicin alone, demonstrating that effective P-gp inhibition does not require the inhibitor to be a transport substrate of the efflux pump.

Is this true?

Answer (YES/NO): NO